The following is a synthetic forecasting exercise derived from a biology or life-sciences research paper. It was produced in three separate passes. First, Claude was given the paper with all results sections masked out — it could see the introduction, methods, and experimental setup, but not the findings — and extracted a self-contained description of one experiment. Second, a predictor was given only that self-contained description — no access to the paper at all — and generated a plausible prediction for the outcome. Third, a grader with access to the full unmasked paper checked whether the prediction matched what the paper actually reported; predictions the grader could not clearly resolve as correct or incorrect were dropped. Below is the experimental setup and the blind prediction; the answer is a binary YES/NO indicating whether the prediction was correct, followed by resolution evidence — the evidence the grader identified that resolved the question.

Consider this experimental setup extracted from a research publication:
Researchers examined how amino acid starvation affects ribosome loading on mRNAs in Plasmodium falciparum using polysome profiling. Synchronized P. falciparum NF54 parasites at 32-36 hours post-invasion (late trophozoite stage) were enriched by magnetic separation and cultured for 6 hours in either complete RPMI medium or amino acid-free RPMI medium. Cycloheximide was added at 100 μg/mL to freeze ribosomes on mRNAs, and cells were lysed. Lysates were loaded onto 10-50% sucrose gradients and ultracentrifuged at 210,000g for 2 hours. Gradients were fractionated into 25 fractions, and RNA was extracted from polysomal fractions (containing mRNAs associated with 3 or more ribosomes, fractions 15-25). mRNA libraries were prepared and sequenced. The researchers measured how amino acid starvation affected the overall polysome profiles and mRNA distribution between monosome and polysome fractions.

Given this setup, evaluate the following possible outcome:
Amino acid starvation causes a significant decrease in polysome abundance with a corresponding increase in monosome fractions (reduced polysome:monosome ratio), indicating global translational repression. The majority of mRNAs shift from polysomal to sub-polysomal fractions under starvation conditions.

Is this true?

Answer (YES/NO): NO